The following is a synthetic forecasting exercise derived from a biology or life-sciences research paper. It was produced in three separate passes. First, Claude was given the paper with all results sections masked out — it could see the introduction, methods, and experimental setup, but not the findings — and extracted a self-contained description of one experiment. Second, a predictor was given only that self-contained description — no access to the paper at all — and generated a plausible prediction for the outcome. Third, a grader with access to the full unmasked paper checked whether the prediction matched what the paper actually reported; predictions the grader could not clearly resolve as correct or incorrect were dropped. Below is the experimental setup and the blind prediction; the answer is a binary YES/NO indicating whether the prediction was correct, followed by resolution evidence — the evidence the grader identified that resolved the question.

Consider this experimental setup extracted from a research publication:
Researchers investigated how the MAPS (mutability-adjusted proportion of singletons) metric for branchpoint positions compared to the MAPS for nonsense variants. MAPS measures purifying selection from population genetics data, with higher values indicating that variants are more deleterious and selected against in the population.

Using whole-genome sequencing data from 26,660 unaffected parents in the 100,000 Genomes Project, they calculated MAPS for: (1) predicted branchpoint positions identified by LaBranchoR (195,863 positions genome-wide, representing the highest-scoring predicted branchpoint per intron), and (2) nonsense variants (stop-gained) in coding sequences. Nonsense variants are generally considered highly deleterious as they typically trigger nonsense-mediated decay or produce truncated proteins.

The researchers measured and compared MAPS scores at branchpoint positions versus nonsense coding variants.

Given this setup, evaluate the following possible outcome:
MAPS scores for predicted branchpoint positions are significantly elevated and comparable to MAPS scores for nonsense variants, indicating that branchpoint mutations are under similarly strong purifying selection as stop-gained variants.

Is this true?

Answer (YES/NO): NO